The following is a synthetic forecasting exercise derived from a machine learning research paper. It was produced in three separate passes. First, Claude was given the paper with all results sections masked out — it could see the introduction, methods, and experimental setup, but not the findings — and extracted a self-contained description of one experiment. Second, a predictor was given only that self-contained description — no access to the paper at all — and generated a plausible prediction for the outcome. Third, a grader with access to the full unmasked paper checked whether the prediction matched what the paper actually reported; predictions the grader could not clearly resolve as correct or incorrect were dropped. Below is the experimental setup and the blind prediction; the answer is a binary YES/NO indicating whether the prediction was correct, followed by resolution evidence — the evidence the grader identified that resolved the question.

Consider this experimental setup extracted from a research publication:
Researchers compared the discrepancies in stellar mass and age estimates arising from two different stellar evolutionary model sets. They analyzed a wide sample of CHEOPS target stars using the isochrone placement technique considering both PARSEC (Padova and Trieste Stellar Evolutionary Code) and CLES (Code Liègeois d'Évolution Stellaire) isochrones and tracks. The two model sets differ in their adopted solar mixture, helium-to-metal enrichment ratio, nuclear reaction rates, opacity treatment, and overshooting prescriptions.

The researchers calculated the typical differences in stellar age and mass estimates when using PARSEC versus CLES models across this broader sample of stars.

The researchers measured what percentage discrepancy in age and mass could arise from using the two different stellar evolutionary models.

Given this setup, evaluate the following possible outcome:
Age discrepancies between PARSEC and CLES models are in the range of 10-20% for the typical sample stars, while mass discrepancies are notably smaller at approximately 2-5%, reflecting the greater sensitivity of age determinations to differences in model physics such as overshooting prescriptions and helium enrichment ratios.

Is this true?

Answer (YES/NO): YES